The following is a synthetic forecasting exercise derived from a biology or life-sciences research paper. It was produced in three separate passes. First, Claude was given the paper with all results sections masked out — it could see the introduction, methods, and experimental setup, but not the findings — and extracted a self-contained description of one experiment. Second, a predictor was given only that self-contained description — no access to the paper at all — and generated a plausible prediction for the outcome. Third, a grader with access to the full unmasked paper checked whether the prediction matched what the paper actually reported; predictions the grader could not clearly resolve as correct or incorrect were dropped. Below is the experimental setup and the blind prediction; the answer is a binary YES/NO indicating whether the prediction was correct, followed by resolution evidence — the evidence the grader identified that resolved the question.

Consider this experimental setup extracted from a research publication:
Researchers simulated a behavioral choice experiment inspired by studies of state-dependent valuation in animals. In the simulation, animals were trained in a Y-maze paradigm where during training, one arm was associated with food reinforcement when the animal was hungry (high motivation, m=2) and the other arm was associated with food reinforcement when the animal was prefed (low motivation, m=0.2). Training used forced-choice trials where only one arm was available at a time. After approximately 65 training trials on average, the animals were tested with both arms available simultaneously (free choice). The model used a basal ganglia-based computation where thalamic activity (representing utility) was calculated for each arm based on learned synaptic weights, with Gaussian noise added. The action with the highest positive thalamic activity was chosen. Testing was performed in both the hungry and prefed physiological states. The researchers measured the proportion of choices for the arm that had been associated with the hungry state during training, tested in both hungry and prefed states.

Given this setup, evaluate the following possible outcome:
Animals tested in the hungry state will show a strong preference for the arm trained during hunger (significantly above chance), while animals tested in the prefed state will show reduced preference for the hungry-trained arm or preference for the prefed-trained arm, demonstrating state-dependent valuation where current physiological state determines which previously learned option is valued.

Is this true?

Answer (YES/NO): NO